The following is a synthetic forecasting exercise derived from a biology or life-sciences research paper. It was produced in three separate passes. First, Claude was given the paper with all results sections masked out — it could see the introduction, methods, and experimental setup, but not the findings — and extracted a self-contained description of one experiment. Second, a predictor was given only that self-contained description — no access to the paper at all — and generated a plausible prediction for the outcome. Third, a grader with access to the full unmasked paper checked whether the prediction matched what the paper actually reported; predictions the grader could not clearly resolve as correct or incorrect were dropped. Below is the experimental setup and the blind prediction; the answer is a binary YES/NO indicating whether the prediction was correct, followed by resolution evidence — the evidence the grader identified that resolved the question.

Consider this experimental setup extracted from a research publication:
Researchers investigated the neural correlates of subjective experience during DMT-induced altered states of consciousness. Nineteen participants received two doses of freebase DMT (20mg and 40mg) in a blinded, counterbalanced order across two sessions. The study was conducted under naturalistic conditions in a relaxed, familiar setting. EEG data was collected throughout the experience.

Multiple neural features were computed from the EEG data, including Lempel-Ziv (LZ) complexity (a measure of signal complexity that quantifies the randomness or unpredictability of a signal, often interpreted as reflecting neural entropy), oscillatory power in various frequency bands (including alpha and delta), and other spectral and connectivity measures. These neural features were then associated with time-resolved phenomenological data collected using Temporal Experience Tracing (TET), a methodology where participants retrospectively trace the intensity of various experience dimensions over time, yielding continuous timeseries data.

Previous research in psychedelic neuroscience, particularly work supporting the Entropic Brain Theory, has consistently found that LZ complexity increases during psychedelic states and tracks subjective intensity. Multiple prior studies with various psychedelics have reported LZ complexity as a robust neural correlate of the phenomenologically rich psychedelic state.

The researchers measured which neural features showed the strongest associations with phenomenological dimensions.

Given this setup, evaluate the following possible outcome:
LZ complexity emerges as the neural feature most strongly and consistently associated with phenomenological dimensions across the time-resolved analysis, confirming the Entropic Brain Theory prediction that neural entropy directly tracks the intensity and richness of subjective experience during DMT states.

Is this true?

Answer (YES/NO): NO